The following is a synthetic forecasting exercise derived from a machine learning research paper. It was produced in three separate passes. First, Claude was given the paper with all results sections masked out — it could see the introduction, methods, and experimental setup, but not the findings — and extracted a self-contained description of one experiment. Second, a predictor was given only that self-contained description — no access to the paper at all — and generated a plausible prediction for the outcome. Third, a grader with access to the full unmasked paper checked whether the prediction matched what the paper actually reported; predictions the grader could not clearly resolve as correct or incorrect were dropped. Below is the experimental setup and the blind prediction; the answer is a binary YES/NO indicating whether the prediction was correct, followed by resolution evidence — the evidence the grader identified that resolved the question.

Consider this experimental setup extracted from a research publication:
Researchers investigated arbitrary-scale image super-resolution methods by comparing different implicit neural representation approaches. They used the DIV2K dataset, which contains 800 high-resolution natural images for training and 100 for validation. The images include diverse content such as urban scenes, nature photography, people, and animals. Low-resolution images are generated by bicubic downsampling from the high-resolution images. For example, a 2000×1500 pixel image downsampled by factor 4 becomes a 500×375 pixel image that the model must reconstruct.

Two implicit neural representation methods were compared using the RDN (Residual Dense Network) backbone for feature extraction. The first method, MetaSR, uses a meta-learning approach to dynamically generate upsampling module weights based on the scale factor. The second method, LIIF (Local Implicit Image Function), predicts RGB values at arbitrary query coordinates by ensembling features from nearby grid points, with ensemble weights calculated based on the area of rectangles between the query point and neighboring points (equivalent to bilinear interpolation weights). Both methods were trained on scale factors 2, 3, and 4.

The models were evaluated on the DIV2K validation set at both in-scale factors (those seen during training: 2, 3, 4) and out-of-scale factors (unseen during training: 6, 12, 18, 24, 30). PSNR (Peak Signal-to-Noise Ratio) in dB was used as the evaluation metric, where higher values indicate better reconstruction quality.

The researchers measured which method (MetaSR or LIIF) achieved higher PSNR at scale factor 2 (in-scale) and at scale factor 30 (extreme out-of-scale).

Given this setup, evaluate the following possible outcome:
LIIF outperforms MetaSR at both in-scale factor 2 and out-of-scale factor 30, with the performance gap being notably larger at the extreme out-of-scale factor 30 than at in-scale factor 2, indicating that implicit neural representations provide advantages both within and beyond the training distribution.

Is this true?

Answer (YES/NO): NO